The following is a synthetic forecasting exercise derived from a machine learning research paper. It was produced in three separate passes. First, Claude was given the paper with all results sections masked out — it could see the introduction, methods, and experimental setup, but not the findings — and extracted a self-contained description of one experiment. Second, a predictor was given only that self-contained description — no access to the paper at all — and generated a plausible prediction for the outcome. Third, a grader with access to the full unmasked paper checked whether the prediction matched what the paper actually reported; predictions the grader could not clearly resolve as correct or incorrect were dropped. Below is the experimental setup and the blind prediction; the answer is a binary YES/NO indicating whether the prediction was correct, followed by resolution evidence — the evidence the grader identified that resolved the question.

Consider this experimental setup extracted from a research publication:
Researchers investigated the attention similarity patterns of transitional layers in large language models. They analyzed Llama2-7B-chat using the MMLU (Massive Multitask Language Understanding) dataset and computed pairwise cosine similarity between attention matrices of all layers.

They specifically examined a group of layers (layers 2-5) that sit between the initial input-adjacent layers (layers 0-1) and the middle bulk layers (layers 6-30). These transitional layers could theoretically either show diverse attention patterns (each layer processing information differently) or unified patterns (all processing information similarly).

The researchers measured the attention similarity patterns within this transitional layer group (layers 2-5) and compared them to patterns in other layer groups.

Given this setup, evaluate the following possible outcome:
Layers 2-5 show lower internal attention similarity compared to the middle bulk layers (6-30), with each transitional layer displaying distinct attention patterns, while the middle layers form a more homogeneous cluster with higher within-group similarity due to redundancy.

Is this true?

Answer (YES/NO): NO